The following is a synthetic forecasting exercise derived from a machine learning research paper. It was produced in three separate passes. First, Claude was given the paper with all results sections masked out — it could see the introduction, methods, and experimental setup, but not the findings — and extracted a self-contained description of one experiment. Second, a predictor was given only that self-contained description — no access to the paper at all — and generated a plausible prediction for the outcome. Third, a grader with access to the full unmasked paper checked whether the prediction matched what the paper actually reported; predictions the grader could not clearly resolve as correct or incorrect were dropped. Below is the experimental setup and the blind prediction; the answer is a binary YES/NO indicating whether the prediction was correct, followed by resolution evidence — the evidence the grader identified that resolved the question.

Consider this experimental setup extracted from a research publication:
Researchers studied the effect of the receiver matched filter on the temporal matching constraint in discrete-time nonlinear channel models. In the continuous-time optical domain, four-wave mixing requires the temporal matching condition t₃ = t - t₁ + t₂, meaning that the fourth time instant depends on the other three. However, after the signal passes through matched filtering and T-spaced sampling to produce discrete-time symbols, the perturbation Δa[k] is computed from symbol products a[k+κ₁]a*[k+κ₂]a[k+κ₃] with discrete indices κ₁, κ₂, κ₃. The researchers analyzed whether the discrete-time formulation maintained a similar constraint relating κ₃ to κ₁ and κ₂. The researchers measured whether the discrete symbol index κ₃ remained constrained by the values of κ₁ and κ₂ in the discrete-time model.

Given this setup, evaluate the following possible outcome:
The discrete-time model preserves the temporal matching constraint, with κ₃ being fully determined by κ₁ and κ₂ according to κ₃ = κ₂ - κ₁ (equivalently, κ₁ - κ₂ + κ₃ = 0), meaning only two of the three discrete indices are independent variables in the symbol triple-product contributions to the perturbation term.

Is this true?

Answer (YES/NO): NO